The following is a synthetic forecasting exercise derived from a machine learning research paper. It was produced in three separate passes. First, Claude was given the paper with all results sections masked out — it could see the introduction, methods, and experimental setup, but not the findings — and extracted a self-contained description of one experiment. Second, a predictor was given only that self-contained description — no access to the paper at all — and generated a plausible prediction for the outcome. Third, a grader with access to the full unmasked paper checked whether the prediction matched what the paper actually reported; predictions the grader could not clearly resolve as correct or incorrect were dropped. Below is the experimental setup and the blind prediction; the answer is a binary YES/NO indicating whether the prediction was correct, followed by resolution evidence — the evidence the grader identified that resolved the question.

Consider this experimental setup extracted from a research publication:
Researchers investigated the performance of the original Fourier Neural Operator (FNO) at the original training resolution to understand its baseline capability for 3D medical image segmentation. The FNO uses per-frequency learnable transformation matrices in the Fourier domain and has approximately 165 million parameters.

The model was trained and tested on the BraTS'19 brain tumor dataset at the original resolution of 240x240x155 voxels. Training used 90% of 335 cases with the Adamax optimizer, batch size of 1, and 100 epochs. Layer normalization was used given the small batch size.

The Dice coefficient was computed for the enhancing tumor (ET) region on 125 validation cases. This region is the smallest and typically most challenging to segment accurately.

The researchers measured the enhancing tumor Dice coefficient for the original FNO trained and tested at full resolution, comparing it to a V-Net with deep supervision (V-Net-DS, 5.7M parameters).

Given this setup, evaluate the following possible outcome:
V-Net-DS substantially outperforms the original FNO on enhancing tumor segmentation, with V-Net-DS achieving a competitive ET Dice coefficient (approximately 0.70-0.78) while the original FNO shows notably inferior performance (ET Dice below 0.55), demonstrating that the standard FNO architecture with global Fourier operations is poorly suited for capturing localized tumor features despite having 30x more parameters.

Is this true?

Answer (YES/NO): NO